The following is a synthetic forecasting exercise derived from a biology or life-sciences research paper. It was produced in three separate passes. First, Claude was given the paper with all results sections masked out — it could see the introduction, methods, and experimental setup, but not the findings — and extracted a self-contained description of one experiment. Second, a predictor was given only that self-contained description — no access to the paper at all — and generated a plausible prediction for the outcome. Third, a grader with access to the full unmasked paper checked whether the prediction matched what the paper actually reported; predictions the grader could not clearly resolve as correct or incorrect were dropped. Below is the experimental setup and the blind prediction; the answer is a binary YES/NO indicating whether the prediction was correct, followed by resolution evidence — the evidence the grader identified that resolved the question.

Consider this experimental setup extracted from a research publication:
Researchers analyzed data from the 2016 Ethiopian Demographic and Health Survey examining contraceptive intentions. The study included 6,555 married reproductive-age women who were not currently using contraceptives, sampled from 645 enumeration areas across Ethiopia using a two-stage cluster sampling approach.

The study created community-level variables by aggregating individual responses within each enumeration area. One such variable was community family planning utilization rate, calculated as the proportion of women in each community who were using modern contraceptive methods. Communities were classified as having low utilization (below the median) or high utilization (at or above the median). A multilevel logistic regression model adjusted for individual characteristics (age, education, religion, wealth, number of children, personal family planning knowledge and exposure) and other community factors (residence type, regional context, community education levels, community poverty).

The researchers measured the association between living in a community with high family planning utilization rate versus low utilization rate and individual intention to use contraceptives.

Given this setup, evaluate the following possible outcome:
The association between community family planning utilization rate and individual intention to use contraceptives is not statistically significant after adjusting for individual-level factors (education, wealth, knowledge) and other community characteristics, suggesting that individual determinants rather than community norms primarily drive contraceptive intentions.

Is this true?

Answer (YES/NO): NO